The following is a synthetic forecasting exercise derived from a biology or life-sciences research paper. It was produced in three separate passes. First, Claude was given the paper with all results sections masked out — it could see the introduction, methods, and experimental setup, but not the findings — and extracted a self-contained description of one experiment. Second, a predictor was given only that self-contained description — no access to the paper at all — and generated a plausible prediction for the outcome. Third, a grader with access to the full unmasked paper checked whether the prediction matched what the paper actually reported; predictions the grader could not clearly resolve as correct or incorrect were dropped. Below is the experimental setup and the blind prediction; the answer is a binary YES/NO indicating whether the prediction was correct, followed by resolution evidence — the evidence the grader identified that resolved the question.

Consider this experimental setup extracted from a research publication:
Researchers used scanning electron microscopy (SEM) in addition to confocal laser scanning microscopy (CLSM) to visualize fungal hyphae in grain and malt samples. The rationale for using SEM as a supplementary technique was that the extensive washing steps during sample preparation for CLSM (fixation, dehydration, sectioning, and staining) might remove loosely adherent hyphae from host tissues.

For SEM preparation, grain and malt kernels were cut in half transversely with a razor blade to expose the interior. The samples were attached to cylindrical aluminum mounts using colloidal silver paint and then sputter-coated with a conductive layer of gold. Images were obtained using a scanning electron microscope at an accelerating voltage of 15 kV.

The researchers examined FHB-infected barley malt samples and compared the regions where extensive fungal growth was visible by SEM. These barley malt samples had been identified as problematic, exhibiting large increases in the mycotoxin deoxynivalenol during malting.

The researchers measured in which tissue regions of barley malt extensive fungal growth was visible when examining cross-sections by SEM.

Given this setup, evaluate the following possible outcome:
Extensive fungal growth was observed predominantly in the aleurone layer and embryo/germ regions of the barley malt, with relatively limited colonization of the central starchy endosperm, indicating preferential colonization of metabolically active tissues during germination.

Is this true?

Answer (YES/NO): NO